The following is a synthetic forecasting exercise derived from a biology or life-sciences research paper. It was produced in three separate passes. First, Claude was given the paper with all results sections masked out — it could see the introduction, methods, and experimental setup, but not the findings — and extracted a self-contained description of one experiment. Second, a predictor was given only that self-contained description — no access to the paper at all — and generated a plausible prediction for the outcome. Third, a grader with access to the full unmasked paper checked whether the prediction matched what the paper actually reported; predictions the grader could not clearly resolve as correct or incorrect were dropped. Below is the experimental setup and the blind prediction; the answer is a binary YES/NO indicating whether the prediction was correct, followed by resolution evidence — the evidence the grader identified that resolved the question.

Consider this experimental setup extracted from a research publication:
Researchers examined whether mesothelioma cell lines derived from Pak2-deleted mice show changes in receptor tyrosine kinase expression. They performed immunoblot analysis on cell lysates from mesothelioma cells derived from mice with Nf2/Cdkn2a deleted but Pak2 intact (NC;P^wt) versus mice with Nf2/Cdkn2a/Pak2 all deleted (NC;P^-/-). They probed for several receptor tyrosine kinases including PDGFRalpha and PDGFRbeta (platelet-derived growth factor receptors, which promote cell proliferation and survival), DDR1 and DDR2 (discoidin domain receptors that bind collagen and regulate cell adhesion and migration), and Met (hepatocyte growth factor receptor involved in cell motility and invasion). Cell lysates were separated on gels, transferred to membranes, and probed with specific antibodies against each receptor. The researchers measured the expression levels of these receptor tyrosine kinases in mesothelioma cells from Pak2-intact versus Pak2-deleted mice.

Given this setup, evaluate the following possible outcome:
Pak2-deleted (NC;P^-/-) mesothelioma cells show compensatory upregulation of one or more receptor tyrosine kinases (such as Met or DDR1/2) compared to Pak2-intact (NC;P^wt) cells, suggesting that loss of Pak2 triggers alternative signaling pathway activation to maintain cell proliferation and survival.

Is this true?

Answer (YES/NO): NO